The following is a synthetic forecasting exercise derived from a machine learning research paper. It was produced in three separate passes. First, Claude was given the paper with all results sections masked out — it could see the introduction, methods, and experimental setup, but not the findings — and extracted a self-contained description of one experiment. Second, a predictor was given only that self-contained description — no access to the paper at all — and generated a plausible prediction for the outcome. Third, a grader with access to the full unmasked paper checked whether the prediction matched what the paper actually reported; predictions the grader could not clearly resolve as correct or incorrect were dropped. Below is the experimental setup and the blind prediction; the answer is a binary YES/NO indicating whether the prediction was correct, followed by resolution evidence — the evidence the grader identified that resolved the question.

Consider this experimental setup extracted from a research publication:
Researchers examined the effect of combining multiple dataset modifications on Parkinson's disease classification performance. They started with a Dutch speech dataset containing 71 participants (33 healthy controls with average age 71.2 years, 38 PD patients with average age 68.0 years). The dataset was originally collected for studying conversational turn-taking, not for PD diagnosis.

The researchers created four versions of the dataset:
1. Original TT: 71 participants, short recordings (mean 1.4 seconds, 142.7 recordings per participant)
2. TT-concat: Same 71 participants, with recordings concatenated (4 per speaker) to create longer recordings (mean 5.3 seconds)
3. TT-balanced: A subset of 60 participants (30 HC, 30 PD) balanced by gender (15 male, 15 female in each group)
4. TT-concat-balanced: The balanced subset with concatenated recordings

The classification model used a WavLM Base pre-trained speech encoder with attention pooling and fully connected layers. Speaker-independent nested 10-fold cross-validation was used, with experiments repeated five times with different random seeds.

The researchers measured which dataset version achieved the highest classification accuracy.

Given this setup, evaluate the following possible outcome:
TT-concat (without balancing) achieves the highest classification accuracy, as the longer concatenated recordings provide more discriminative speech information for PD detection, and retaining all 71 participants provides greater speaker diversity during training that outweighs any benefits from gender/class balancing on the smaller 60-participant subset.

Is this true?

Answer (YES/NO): NO